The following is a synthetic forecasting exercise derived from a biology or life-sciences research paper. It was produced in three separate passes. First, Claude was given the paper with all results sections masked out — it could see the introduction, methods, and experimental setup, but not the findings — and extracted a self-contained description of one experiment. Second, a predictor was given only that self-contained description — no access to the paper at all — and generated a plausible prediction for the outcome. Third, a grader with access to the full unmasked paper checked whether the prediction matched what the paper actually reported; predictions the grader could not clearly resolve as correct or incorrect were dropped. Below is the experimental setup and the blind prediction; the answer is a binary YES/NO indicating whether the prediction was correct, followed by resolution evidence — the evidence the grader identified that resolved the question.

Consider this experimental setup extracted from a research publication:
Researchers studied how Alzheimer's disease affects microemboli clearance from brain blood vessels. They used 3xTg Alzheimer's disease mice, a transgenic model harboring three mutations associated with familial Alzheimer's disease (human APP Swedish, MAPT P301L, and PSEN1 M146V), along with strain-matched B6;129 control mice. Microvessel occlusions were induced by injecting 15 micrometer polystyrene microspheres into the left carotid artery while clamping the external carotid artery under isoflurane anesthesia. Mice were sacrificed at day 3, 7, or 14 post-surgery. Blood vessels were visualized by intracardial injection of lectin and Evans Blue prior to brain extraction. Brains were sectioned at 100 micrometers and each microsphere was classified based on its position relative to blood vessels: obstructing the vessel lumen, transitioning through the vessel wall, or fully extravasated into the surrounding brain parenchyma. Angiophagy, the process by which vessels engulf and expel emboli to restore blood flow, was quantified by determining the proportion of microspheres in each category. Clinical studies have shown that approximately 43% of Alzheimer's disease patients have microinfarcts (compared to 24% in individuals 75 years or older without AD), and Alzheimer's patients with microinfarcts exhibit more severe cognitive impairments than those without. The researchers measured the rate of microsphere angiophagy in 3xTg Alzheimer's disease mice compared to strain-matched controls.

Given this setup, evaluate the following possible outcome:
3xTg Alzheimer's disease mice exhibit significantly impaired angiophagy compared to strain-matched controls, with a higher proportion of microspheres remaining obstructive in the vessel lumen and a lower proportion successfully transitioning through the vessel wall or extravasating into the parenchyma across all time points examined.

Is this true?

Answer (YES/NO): NO